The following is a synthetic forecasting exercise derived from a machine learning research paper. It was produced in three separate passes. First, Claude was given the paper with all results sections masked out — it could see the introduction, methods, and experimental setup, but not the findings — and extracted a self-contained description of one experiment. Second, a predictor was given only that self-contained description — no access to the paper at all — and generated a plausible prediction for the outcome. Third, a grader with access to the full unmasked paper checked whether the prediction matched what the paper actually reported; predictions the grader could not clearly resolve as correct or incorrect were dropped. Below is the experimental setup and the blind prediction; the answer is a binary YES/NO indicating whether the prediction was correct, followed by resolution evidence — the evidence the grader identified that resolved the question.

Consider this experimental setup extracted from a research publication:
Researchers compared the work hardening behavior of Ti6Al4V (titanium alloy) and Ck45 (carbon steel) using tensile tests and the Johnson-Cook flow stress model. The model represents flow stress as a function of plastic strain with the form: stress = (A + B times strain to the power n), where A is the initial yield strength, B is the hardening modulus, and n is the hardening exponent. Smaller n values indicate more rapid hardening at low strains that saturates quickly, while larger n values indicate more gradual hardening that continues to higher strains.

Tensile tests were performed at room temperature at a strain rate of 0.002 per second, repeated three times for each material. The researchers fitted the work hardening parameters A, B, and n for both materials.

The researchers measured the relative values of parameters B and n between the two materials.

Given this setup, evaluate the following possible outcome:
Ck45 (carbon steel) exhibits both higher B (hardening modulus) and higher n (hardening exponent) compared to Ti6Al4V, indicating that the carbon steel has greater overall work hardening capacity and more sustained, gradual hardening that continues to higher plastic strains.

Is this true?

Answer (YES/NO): NO